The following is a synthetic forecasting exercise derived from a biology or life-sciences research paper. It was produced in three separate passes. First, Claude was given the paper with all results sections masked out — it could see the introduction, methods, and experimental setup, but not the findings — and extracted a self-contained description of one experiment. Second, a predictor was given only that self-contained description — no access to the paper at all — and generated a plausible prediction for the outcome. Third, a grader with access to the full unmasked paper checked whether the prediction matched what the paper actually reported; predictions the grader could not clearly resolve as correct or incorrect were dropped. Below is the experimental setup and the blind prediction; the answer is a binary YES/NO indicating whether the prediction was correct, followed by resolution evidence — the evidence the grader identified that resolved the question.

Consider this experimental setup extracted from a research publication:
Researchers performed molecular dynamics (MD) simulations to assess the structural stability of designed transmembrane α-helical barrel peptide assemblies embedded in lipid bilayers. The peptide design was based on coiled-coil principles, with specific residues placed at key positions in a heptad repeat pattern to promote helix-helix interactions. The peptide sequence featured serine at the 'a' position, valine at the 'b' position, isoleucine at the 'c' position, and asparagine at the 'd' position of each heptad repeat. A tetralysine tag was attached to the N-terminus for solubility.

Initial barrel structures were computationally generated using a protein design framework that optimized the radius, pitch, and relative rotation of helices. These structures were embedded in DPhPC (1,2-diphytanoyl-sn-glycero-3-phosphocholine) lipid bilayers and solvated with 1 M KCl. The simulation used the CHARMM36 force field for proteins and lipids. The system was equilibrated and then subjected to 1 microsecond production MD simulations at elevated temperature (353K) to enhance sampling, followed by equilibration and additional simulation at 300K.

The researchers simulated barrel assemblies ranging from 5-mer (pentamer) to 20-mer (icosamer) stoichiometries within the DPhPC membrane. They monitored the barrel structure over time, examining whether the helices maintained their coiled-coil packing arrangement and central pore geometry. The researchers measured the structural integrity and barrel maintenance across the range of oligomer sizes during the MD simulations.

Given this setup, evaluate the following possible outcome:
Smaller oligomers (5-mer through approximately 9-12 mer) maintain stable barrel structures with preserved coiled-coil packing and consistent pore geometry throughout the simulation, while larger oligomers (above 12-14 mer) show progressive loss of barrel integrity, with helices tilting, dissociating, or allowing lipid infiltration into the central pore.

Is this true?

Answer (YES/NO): NO